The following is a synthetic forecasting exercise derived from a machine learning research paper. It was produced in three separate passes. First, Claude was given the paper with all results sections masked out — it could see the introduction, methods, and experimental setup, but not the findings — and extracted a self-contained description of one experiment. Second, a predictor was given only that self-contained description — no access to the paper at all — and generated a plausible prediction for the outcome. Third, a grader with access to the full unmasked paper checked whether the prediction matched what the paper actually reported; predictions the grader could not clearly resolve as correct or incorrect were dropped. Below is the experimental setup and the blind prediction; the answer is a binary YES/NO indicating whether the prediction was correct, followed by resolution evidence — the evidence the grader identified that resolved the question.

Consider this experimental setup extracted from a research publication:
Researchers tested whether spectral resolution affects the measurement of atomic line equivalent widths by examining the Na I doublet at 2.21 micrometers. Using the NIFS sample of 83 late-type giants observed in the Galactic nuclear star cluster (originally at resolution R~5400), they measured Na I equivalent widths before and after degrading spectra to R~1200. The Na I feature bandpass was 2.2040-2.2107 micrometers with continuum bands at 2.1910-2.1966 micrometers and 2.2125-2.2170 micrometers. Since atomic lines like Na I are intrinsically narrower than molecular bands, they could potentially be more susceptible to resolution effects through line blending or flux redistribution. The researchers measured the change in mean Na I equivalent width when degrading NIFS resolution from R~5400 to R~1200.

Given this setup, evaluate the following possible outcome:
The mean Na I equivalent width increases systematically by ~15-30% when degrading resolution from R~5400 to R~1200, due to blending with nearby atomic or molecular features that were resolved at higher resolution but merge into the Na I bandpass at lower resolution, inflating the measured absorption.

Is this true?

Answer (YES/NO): NO